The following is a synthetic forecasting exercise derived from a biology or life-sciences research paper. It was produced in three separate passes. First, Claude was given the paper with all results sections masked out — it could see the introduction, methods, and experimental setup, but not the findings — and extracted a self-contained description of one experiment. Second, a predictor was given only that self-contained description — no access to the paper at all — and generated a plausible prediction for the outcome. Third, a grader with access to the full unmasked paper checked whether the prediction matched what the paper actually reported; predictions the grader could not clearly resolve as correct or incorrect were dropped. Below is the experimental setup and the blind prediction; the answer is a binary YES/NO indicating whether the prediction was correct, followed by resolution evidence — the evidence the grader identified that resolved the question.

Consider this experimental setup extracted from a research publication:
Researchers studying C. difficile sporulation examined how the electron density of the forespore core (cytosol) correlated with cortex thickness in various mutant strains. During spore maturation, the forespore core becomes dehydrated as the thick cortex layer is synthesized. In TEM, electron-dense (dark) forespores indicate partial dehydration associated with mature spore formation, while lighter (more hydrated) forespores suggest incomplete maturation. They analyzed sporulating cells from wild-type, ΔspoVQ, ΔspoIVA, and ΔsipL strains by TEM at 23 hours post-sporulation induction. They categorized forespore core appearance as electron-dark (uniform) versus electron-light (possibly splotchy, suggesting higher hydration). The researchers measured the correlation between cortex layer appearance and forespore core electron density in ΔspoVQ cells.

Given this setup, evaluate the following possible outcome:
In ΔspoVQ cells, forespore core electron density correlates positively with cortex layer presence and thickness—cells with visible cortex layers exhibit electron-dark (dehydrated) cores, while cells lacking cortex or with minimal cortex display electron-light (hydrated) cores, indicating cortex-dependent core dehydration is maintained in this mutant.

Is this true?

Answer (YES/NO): NO